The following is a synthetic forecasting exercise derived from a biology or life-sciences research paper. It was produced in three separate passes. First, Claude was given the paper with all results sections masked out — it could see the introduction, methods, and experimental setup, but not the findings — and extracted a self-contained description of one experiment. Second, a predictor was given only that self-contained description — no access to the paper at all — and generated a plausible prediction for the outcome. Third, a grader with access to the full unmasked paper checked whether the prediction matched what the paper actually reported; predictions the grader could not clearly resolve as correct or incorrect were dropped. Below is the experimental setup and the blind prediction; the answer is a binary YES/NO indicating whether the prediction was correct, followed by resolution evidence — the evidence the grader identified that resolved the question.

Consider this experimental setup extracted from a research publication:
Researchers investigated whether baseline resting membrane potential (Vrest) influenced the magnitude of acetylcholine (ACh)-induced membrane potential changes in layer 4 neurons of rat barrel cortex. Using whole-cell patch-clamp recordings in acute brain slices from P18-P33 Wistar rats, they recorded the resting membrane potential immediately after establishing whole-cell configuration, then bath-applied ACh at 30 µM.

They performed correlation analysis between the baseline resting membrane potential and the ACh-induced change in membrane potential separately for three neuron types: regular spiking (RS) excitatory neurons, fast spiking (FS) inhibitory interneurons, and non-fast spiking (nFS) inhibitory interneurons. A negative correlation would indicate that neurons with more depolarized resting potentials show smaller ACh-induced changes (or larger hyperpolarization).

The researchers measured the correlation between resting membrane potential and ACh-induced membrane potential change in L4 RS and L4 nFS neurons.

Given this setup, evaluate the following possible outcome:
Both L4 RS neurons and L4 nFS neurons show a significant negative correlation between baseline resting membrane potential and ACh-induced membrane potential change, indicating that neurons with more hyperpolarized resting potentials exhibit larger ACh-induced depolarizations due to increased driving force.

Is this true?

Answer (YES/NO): NO